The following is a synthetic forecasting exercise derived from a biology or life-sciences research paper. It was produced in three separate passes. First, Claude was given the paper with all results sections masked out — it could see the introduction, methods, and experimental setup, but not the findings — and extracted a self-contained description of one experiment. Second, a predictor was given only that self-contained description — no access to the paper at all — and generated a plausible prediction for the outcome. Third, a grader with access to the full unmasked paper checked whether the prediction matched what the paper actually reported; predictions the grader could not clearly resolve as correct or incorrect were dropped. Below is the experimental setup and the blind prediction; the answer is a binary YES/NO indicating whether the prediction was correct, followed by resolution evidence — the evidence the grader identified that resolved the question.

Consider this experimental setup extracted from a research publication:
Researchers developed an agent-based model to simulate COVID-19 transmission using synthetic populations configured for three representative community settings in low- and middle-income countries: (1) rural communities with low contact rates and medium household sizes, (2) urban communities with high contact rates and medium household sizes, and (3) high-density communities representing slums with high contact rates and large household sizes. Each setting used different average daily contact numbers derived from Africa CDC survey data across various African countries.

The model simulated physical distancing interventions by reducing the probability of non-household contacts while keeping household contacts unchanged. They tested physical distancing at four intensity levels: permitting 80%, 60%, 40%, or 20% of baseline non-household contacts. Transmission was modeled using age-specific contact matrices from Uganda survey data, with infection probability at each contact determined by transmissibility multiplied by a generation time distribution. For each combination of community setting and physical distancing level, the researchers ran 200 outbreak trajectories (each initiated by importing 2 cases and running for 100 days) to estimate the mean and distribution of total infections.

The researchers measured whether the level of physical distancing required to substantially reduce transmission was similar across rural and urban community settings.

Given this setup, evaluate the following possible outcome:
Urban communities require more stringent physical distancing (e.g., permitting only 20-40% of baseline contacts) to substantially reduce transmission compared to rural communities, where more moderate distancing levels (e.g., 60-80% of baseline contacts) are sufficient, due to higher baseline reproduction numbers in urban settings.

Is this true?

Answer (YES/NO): YES